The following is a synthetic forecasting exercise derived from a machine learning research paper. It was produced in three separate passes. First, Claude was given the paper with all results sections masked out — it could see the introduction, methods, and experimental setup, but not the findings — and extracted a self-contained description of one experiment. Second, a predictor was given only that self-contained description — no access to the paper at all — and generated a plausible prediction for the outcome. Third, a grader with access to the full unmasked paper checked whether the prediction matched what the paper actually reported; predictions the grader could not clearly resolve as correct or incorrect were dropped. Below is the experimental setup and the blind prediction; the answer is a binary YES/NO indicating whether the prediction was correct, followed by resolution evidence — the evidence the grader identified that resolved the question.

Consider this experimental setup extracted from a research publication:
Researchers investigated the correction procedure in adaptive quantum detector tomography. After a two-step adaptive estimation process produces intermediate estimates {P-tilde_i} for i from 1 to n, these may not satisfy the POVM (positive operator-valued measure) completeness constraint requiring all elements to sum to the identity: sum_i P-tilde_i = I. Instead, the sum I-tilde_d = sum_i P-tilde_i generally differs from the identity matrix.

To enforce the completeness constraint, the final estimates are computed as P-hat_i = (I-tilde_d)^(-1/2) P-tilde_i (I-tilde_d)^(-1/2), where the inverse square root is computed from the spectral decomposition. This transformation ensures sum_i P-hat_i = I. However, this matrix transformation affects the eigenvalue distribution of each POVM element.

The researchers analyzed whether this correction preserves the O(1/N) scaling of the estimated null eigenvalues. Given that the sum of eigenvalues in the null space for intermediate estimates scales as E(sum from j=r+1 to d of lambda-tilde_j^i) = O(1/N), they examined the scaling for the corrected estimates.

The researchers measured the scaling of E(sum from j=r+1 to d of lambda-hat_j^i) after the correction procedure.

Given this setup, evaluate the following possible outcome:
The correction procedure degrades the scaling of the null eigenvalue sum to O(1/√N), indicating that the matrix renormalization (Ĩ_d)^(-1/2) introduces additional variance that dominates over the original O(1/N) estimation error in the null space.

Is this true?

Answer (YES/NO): NO